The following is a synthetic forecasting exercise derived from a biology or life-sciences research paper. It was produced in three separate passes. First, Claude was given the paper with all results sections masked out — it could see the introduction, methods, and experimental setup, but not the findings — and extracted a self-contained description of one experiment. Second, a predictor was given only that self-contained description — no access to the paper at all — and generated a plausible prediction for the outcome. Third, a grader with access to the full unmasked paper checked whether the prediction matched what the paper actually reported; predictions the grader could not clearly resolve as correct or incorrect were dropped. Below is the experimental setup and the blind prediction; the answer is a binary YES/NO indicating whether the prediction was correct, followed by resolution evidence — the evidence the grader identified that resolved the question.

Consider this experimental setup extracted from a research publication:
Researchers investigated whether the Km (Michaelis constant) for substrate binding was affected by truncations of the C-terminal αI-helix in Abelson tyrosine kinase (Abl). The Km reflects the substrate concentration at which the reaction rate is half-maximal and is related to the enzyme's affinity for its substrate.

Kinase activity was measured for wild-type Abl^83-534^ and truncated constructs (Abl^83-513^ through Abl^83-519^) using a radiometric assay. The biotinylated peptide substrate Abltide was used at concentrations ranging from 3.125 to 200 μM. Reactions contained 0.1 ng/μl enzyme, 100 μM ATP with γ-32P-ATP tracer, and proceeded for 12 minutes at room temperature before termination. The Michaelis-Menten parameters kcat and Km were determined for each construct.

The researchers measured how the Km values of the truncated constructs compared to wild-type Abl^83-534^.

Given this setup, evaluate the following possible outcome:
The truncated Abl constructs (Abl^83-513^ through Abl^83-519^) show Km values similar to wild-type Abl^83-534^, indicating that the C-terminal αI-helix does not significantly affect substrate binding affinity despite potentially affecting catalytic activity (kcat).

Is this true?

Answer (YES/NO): YES